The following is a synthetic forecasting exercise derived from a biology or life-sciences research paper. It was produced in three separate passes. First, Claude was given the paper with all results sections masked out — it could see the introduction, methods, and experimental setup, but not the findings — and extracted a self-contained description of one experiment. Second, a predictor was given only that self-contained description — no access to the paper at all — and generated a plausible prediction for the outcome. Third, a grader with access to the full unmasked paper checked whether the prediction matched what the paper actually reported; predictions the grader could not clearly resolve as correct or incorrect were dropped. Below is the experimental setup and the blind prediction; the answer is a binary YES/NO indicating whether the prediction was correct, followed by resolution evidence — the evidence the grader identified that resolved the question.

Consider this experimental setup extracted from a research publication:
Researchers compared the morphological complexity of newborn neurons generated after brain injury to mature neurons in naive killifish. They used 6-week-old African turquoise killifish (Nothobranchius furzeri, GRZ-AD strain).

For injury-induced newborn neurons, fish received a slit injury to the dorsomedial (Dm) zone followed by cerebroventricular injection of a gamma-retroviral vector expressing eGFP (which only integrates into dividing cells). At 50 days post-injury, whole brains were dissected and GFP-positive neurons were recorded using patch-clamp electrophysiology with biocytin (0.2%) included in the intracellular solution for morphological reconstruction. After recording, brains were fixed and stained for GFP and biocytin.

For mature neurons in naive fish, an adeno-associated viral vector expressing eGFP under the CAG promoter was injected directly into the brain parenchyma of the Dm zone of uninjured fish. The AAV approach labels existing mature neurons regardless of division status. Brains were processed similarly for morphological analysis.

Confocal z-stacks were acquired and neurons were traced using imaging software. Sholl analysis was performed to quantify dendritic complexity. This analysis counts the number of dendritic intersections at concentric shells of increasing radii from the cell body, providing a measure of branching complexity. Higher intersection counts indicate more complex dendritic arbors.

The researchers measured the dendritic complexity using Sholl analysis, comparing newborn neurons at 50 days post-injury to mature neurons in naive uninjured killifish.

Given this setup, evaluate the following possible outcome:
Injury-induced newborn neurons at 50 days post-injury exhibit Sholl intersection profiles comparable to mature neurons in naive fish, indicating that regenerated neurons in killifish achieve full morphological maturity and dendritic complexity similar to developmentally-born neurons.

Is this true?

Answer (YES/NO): YES